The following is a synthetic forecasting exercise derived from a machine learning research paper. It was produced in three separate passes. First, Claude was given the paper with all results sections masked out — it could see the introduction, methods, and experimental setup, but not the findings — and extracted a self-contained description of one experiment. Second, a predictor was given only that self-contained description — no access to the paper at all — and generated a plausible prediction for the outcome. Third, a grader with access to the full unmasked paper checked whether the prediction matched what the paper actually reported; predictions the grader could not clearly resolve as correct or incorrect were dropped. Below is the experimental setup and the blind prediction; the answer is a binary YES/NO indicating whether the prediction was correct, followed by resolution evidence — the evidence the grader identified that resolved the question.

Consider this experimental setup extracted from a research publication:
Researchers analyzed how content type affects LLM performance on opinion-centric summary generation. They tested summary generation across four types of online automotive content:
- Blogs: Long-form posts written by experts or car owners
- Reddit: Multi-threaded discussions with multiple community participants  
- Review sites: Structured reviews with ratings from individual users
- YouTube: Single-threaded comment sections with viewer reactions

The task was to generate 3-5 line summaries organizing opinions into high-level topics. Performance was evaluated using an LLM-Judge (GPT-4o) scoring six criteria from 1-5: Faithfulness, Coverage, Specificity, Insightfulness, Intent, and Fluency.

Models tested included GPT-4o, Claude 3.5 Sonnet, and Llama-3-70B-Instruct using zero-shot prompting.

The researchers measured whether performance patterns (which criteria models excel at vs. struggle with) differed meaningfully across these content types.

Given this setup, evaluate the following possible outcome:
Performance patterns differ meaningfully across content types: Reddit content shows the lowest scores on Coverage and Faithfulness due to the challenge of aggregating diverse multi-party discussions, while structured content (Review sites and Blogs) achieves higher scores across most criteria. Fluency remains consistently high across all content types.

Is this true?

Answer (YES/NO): NO